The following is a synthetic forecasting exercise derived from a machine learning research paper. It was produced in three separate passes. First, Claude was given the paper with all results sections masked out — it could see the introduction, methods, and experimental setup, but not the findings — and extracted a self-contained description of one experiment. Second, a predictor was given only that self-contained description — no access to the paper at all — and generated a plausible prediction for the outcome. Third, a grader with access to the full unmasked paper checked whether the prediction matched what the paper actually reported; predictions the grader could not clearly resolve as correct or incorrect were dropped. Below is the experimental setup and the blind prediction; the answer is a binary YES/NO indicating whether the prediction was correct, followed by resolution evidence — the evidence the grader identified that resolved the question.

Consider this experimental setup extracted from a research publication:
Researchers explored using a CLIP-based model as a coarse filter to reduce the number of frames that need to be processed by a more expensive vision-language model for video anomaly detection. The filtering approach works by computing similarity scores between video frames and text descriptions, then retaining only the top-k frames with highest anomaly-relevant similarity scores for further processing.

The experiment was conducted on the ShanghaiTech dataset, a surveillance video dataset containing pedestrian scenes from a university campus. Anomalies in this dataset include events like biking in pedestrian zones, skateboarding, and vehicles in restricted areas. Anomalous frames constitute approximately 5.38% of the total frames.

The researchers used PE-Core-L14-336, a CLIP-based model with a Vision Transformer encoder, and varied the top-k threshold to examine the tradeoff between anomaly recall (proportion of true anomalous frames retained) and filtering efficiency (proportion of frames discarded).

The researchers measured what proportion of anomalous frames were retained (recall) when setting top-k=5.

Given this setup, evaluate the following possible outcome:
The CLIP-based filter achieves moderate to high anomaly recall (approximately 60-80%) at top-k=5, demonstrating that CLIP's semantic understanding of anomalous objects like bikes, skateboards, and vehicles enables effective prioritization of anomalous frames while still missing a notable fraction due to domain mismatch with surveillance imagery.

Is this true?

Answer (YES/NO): NO